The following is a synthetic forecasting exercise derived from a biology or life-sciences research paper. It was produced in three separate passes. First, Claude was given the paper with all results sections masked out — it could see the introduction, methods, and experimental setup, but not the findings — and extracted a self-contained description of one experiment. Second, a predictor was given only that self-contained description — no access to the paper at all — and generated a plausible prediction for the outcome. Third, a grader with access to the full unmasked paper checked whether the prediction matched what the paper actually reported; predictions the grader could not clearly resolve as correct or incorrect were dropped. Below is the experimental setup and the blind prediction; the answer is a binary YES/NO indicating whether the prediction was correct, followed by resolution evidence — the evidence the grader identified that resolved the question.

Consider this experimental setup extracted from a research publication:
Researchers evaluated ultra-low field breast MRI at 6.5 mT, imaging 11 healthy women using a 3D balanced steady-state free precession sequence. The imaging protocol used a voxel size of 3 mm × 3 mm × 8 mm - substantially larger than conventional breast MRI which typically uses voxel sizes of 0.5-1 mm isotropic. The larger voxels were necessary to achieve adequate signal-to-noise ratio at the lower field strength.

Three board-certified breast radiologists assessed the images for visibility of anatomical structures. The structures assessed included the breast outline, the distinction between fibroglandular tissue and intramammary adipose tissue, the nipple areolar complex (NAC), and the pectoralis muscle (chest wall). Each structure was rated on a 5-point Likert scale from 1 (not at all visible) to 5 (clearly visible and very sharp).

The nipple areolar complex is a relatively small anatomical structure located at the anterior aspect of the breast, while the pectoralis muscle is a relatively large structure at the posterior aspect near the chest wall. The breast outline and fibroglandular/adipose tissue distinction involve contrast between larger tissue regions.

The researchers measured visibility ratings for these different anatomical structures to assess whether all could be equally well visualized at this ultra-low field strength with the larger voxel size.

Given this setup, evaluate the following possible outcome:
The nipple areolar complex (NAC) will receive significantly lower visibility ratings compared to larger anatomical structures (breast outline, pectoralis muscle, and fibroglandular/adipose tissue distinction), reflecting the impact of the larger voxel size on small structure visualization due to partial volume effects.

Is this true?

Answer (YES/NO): NO